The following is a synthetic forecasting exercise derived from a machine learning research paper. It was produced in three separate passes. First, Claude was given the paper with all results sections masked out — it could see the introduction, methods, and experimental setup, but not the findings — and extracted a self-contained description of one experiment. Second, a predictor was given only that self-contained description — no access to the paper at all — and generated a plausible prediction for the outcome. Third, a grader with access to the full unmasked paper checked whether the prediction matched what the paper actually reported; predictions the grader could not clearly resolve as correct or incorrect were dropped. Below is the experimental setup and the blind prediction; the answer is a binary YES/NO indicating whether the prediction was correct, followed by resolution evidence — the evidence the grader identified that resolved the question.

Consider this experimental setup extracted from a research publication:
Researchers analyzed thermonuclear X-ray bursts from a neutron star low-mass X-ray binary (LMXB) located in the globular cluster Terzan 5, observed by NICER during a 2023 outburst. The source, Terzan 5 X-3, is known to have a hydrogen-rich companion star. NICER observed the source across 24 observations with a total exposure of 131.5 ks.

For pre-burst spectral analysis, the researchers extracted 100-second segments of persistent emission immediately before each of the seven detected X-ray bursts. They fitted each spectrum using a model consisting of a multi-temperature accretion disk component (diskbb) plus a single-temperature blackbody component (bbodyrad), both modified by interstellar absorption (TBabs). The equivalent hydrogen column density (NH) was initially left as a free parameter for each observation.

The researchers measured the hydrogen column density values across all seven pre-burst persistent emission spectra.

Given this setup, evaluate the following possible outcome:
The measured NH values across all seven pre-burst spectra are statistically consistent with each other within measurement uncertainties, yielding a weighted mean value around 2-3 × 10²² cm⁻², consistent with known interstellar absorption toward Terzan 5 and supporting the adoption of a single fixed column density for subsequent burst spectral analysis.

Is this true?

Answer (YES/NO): YES